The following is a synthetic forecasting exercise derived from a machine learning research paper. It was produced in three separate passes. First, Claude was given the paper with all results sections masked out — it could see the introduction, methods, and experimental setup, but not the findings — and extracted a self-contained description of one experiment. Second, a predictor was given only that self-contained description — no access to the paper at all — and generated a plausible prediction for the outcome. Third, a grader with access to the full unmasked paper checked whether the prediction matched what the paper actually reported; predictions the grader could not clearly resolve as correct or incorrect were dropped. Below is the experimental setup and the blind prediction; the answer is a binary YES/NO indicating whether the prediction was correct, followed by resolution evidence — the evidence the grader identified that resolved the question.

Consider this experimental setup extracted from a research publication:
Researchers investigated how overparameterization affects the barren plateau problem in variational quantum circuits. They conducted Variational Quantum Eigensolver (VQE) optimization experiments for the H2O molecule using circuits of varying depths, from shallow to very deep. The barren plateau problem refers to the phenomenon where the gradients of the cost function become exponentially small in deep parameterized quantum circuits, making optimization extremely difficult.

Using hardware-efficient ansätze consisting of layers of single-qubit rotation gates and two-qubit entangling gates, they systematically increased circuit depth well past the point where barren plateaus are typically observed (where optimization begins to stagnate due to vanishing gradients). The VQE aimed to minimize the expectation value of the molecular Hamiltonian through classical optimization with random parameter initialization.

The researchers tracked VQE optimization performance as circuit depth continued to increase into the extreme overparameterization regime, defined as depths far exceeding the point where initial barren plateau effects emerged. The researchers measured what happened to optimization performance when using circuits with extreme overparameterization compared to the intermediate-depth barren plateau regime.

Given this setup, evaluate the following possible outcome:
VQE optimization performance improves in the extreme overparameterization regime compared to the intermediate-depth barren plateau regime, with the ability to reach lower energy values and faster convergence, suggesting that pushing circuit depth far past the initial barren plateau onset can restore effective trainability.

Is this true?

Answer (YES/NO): YES